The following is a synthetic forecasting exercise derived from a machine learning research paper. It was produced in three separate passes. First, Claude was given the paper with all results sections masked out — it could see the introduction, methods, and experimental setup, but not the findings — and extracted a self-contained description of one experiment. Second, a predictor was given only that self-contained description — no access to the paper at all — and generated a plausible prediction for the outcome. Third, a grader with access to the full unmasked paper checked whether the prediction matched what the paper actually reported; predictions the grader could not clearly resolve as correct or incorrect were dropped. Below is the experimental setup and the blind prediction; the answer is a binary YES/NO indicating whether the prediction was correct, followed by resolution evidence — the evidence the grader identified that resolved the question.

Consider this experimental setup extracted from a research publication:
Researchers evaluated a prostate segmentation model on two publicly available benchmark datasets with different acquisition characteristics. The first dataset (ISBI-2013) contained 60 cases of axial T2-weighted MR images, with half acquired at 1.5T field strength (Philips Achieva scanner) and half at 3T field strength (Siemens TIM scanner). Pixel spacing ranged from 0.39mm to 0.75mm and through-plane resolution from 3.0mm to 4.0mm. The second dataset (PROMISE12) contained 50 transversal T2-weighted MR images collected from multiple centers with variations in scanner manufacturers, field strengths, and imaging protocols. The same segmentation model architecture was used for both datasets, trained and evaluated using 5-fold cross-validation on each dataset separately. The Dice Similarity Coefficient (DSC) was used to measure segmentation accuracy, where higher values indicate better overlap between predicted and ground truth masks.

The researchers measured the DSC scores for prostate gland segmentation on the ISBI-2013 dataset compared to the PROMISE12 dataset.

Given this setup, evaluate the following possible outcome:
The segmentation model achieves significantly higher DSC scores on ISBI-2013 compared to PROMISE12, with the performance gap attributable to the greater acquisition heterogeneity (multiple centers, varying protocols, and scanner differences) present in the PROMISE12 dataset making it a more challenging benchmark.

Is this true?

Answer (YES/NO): NO